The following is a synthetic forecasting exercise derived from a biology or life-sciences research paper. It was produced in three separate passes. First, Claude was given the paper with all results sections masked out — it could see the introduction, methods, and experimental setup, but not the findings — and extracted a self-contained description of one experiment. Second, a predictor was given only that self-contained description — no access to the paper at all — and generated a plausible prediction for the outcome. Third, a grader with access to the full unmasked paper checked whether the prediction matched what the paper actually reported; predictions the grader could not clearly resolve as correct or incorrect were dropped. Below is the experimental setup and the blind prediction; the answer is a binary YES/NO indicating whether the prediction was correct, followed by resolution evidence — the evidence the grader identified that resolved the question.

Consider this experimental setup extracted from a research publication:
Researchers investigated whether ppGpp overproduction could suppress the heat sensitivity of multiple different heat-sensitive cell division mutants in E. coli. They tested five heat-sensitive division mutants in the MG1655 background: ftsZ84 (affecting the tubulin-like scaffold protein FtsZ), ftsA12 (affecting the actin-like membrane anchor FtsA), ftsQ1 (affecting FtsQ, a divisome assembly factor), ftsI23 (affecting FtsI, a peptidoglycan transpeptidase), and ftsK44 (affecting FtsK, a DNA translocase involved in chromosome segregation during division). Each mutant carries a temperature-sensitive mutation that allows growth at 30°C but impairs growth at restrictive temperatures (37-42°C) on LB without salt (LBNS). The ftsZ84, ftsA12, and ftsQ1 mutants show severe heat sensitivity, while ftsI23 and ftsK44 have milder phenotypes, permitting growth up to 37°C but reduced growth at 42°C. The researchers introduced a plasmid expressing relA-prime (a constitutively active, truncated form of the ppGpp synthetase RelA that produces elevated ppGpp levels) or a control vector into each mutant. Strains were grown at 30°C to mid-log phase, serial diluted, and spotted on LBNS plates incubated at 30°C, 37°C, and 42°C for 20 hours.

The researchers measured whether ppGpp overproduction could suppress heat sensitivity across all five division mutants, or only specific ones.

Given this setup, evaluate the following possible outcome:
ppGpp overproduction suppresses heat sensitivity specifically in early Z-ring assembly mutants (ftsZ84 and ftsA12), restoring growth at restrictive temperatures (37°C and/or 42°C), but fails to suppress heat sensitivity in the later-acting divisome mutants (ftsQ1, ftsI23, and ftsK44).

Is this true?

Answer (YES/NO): NO